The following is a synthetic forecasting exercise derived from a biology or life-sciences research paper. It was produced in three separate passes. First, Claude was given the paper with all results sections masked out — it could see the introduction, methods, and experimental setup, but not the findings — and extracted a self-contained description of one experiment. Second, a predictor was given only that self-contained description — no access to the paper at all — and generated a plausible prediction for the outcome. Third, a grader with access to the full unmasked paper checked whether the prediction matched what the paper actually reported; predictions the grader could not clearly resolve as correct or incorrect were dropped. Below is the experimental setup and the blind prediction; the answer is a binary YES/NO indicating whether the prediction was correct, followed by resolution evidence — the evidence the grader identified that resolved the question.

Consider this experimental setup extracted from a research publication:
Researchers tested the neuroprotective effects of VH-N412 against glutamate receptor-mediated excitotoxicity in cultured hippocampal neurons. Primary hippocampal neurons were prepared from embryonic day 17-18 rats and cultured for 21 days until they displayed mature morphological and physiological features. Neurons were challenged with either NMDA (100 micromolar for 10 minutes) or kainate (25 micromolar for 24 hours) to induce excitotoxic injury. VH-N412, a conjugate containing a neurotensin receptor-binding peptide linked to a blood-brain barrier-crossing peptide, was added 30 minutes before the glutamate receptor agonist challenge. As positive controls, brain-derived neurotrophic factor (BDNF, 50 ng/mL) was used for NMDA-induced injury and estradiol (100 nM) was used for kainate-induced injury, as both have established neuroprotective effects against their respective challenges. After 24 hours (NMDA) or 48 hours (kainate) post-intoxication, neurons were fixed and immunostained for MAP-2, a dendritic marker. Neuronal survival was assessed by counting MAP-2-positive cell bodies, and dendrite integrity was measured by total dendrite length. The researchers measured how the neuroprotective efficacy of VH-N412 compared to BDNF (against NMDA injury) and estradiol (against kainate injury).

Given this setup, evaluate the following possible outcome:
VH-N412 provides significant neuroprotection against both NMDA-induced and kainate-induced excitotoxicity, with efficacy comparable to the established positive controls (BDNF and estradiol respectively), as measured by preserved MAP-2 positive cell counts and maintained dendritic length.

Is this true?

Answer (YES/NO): NO